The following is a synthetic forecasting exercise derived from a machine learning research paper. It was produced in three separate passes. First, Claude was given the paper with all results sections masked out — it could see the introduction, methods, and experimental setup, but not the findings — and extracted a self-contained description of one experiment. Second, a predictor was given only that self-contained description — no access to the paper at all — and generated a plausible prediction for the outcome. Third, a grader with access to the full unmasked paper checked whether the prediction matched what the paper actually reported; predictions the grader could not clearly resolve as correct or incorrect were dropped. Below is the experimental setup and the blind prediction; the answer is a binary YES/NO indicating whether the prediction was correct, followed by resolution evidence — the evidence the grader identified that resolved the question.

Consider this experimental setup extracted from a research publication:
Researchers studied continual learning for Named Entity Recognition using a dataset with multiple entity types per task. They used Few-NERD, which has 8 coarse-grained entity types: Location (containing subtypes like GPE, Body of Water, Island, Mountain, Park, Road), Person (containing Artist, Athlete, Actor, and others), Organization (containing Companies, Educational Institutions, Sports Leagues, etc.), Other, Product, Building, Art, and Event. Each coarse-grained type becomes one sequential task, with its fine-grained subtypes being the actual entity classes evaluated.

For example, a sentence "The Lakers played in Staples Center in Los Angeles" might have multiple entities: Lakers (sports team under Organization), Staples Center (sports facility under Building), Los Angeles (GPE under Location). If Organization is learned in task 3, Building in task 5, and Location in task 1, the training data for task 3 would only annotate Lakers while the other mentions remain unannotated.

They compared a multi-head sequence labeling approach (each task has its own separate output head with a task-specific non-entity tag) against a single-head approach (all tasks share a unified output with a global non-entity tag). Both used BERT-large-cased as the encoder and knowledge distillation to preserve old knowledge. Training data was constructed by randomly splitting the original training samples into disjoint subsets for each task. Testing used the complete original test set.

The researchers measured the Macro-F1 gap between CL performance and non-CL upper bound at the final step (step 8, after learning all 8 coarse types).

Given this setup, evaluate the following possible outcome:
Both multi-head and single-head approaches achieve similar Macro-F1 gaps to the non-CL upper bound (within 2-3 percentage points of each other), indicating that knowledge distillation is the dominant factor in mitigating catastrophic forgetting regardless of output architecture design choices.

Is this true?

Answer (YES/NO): NO